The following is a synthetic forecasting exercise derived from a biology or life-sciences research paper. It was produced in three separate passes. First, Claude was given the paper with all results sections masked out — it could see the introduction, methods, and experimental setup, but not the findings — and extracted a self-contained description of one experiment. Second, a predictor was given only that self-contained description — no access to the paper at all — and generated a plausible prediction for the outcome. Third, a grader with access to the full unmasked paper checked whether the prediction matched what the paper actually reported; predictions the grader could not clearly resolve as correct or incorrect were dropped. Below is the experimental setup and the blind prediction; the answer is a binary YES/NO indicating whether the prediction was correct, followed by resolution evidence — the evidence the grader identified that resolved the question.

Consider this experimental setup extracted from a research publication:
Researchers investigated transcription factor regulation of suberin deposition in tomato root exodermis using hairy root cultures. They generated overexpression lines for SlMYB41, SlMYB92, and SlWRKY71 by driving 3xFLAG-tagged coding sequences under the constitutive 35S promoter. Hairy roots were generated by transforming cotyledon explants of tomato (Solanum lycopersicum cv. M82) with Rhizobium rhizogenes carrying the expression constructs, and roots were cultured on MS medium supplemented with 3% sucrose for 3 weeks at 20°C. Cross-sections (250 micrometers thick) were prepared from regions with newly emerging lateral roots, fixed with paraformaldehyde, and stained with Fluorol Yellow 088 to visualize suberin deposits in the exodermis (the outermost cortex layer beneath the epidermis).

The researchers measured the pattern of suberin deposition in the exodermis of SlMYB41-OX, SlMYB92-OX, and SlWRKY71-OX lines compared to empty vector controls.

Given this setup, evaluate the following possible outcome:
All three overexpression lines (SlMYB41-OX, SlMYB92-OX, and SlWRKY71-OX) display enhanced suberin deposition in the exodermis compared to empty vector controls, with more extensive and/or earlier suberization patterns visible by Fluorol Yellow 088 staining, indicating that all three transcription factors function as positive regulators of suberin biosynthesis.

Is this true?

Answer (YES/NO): NO